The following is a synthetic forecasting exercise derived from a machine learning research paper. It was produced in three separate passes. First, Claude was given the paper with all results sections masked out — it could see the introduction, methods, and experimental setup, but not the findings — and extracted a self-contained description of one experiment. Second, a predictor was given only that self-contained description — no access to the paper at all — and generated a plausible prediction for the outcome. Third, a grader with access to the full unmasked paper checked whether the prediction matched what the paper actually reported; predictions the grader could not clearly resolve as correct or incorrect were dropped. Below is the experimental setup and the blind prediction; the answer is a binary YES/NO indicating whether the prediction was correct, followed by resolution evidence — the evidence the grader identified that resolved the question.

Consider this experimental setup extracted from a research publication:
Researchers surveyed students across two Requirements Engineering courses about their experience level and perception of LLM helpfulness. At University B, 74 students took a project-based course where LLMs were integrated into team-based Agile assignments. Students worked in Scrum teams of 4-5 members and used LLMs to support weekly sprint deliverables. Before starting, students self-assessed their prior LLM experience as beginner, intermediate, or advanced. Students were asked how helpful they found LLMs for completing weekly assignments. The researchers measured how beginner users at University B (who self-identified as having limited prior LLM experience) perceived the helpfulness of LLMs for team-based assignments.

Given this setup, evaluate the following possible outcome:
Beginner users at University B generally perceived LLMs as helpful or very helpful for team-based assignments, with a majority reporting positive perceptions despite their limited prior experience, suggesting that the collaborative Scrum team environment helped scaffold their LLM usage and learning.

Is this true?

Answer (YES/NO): NO